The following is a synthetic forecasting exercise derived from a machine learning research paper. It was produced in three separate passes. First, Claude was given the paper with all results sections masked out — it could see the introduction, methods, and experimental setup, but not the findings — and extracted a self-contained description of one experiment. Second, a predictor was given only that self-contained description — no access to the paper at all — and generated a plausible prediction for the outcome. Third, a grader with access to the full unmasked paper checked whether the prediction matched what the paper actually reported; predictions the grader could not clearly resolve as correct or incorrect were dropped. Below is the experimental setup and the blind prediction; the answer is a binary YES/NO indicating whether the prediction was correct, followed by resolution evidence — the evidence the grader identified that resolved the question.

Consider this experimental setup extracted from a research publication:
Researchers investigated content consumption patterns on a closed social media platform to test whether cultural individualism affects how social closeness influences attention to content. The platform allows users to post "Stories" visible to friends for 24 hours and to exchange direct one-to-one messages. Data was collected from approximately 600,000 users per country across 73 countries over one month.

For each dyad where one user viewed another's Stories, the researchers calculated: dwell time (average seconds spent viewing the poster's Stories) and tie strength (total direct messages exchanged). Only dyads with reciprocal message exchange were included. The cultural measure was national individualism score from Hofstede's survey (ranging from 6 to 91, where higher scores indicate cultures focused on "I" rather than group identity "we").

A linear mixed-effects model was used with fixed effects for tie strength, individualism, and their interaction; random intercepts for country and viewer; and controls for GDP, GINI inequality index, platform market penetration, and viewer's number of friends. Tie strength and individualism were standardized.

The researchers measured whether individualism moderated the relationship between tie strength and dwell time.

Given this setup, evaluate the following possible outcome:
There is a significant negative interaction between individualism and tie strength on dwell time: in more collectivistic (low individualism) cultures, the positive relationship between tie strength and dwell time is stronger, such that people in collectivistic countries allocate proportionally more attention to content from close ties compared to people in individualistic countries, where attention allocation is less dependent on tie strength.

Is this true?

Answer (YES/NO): YES